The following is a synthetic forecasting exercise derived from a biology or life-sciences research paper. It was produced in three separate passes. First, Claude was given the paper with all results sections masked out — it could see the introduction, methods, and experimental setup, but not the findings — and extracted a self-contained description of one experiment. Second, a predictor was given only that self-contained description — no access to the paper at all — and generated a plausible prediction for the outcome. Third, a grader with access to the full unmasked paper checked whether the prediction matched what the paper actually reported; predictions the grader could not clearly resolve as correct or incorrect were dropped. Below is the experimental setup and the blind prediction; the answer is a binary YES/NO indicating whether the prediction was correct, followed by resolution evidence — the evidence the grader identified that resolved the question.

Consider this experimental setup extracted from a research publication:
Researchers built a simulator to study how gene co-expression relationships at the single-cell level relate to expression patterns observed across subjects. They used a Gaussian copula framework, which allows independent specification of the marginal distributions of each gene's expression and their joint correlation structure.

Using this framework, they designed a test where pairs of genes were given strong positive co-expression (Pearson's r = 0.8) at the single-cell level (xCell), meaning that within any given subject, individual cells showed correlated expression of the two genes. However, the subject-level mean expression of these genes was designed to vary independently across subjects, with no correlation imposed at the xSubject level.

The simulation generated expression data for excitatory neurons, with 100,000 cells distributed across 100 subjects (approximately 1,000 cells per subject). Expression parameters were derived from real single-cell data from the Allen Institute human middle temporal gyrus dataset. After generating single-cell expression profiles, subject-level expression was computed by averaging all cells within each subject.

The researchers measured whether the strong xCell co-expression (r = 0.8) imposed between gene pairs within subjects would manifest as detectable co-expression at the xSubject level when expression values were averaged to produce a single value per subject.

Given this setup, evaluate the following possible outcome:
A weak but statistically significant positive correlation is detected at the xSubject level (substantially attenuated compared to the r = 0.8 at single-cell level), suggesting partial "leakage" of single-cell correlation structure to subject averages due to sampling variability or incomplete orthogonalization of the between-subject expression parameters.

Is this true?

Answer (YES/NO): NO